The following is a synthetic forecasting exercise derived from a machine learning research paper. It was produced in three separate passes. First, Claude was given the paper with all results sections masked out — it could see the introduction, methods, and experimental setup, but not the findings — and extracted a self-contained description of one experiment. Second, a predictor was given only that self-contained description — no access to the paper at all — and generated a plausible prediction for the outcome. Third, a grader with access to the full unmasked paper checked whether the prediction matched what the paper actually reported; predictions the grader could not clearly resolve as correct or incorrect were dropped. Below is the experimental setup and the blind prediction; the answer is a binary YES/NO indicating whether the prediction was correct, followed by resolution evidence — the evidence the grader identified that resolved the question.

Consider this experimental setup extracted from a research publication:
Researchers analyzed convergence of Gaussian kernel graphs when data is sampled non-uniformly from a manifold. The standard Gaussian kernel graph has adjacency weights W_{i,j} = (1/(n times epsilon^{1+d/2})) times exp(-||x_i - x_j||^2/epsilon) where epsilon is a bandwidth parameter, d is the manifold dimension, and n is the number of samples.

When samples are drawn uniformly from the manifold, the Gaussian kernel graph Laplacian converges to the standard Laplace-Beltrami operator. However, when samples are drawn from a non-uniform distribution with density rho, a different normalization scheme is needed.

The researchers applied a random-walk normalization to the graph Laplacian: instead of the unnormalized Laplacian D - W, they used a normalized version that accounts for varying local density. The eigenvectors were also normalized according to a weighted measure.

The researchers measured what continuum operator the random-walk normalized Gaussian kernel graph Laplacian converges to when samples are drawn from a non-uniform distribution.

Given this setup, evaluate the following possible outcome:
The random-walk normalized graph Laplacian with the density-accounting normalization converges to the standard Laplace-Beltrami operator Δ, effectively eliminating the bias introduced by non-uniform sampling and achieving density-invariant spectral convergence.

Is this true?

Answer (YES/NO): YES